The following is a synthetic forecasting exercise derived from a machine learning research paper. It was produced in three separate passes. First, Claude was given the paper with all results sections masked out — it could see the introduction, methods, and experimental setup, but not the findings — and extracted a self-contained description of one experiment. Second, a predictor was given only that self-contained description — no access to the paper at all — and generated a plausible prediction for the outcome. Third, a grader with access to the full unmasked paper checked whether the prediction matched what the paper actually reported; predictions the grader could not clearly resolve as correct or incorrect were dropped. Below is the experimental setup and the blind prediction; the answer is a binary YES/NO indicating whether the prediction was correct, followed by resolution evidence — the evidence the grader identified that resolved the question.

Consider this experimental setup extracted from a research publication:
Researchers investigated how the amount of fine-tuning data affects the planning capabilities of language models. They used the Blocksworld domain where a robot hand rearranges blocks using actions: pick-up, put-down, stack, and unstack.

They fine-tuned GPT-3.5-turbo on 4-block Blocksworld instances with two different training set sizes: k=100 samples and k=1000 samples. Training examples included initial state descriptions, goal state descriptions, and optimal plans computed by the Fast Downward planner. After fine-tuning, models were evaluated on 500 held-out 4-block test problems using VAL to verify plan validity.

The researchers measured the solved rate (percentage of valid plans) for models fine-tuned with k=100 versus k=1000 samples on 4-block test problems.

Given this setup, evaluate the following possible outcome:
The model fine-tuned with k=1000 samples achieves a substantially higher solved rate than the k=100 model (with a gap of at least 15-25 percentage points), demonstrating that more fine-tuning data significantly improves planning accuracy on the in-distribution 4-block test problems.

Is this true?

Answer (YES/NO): YES